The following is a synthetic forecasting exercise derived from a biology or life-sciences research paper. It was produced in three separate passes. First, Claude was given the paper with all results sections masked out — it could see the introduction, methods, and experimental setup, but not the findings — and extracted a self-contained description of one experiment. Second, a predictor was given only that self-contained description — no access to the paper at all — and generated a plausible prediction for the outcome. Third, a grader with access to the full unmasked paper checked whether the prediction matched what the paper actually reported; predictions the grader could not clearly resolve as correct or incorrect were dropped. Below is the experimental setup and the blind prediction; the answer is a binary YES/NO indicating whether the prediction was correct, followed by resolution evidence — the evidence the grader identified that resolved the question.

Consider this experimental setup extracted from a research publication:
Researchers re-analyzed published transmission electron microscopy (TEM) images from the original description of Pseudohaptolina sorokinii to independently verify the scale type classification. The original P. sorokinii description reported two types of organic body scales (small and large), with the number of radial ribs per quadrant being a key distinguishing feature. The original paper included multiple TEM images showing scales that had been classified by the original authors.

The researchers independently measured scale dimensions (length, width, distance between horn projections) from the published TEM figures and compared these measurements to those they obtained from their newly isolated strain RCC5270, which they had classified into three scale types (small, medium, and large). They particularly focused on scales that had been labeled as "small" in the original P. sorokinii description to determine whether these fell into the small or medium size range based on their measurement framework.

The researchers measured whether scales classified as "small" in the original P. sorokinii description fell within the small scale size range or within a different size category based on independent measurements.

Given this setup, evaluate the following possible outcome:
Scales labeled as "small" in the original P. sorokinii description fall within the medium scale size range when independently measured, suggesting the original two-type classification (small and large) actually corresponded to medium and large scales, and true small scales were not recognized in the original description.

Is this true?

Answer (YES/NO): NO